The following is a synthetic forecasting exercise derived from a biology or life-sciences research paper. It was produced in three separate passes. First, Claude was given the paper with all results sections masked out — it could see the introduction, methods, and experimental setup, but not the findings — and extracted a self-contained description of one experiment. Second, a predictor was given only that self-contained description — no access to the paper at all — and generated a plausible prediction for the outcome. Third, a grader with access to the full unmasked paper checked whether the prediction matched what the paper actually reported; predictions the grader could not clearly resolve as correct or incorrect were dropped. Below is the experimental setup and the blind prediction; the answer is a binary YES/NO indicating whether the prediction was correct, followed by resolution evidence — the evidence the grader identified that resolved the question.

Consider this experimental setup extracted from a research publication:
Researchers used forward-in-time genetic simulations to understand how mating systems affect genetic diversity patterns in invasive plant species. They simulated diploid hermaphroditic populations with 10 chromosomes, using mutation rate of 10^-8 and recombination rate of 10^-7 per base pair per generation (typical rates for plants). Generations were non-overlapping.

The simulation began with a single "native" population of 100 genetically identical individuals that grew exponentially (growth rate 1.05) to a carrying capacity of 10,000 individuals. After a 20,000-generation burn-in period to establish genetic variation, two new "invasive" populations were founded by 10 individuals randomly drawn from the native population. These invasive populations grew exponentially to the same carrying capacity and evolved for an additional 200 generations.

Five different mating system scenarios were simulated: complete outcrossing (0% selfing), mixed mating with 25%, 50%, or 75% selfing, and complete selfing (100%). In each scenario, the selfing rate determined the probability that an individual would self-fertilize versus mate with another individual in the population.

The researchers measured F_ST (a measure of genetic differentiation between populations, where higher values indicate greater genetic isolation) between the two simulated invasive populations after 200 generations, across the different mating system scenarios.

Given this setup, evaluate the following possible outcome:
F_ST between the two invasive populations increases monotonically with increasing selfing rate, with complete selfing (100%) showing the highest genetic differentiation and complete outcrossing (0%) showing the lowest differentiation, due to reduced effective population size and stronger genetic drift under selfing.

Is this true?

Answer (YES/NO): YES